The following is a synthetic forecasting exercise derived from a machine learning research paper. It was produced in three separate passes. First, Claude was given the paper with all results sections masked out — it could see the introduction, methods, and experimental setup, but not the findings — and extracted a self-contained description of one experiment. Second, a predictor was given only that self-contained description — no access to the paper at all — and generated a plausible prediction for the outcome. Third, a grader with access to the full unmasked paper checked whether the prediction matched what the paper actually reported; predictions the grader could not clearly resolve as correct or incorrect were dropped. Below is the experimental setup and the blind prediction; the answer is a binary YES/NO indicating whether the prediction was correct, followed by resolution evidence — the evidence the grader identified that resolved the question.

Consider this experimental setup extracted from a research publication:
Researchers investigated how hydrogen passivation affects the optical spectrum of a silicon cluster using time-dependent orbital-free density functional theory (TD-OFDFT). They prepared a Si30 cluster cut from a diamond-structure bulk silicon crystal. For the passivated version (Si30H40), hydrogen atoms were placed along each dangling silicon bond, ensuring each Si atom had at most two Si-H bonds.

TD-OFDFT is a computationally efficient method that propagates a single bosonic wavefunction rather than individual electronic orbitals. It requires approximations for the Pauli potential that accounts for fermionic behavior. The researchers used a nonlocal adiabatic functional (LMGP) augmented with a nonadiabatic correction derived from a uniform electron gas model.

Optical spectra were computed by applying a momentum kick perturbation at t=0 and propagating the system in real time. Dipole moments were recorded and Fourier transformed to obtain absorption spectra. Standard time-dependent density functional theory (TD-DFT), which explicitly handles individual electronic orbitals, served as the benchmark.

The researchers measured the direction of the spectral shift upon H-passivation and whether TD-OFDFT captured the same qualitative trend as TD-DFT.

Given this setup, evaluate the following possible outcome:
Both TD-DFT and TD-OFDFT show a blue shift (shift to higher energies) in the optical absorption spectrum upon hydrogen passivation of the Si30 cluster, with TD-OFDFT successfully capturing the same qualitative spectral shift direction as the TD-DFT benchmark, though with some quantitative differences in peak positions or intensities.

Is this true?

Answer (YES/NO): NO